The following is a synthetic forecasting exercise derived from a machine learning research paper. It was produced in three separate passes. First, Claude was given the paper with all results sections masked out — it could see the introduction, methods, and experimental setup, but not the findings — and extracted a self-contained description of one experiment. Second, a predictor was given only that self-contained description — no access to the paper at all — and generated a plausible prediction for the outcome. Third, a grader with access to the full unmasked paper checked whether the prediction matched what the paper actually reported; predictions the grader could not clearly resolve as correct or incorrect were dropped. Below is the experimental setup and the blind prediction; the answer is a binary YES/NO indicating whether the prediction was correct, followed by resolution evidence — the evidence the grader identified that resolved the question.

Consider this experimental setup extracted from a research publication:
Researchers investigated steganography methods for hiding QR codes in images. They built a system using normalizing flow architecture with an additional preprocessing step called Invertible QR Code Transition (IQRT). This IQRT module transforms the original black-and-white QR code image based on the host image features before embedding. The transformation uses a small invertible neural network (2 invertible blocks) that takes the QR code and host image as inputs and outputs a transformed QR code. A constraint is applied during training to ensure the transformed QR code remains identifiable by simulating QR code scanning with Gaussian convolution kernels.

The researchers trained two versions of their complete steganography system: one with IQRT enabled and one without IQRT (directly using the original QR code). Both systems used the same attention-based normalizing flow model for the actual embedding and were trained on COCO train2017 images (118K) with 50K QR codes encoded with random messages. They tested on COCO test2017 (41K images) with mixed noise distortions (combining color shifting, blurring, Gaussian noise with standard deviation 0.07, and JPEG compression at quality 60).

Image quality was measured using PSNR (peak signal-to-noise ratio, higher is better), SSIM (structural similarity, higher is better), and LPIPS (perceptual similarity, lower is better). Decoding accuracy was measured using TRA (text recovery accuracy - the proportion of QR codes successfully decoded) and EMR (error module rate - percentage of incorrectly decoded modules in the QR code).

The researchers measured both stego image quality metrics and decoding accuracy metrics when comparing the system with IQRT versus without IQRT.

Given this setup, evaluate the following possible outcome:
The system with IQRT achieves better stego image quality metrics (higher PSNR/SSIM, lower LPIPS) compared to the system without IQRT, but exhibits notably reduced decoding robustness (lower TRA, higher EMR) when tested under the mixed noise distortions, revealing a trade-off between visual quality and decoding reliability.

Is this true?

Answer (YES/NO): NO